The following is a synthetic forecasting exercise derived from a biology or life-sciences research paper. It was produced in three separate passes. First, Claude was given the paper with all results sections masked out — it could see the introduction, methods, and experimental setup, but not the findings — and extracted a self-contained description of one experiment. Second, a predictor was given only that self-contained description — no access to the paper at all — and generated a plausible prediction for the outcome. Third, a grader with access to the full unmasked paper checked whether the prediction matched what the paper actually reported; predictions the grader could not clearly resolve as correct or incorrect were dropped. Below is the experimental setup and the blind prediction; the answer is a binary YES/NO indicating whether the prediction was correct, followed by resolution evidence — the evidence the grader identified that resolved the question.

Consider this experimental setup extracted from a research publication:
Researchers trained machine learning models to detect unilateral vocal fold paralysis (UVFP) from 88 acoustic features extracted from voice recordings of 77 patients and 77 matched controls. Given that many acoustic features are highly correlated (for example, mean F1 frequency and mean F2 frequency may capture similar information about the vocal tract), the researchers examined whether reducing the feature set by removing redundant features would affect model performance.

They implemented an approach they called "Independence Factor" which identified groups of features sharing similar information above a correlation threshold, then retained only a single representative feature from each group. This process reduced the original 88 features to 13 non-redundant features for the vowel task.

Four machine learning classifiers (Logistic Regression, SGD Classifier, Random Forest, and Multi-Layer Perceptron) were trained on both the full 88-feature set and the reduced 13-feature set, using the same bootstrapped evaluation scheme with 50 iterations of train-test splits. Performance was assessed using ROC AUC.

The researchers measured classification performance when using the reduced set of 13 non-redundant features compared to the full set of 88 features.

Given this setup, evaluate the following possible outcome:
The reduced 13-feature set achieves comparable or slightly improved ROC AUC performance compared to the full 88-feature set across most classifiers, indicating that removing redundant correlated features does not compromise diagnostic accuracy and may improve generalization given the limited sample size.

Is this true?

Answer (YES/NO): YES